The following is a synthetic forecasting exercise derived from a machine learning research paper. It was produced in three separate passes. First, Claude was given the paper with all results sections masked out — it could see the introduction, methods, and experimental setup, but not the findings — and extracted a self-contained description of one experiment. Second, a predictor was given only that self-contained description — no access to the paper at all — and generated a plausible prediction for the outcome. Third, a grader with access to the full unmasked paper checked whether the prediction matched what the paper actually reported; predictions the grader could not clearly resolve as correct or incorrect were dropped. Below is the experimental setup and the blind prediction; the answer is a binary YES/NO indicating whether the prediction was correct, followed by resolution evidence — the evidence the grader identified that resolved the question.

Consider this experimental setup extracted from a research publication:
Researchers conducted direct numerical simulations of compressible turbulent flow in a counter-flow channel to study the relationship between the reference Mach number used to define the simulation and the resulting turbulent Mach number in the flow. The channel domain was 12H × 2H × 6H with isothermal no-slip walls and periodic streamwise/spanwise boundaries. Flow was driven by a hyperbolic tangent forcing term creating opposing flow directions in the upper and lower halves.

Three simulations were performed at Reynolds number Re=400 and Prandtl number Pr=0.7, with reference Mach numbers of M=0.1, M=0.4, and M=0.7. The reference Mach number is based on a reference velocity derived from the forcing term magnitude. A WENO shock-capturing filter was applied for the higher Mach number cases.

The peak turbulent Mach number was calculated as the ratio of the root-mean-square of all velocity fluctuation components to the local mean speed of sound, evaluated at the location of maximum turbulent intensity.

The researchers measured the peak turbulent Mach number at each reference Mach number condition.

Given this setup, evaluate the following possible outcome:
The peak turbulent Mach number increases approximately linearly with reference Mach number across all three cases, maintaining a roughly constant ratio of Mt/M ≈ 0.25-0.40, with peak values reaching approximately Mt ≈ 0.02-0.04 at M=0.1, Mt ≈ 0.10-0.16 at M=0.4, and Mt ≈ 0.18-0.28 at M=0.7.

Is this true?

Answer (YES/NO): NO